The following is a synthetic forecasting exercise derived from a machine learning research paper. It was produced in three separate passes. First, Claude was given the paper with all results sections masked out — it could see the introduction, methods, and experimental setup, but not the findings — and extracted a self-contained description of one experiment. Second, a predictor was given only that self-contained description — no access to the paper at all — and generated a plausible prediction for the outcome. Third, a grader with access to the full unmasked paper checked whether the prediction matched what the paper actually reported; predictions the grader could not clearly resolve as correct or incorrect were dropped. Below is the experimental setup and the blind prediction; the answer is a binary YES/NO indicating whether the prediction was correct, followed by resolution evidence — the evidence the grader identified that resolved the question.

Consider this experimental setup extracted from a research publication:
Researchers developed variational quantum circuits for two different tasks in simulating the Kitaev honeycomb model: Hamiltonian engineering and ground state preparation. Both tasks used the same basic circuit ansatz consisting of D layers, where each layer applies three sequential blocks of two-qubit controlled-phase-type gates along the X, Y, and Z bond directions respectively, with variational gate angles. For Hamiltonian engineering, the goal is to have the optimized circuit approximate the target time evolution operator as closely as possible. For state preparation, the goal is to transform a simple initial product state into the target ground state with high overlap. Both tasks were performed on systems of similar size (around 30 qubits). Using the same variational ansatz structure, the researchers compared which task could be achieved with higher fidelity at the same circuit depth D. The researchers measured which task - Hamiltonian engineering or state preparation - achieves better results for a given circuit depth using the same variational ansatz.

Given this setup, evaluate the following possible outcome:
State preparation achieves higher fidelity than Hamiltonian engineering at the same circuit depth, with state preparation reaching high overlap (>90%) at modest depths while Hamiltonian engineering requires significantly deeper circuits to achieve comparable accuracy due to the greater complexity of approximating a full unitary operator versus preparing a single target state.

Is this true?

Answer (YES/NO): YES